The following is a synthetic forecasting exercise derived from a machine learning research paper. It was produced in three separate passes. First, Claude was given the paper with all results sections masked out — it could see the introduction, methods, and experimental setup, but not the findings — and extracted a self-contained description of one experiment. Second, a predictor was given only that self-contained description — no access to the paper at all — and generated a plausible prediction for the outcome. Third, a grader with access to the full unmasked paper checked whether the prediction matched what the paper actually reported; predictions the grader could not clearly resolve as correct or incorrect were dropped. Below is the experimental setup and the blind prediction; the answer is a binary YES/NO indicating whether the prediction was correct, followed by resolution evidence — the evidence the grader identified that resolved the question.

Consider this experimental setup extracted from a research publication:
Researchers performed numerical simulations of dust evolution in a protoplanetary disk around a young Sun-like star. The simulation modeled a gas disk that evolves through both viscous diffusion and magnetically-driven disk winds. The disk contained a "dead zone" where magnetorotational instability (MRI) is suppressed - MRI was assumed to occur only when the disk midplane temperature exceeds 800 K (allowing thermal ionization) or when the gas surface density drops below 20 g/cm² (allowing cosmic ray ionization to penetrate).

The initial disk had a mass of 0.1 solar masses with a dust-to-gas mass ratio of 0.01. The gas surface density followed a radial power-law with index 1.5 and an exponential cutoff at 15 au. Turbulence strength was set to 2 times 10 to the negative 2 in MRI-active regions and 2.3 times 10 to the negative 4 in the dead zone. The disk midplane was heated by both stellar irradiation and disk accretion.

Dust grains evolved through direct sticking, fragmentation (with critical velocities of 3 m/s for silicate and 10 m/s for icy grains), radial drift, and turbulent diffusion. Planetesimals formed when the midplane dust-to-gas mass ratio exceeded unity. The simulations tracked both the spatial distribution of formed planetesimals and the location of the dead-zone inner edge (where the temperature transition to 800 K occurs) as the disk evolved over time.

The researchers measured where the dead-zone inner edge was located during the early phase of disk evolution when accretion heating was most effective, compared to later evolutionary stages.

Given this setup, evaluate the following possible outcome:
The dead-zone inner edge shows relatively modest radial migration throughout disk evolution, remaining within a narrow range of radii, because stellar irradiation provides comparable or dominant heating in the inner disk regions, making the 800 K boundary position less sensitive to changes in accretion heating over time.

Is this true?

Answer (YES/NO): NO